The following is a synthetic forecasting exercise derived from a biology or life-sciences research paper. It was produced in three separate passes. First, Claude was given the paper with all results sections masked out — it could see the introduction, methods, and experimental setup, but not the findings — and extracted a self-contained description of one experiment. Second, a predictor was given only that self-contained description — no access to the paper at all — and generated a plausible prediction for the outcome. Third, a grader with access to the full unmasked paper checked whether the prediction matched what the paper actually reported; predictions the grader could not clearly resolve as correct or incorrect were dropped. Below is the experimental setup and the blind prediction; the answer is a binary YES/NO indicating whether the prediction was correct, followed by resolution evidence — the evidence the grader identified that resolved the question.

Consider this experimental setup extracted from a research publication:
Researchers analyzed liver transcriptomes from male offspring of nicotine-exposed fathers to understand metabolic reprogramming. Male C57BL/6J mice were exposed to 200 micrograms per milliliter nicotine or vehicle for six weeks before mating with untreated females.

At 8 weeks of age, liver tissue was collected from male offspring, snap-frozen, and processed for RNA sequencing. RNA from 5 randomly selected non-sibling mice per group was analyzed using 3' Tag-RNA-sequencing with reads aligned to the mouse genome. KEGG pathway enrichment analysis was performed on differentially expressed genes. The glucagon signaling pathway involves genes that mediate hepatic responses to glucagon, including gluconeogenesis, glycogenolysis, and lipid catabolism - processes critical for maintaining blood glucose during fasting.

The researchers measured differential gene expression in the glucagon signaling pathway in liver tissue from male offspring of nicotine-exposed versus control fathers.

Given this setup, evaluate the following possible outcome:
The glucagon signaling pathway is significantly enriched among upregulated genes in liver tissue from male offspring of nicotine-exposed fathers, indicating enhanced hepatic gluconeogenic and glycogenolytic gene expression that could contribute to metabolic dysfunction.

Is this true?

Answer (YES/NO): NO